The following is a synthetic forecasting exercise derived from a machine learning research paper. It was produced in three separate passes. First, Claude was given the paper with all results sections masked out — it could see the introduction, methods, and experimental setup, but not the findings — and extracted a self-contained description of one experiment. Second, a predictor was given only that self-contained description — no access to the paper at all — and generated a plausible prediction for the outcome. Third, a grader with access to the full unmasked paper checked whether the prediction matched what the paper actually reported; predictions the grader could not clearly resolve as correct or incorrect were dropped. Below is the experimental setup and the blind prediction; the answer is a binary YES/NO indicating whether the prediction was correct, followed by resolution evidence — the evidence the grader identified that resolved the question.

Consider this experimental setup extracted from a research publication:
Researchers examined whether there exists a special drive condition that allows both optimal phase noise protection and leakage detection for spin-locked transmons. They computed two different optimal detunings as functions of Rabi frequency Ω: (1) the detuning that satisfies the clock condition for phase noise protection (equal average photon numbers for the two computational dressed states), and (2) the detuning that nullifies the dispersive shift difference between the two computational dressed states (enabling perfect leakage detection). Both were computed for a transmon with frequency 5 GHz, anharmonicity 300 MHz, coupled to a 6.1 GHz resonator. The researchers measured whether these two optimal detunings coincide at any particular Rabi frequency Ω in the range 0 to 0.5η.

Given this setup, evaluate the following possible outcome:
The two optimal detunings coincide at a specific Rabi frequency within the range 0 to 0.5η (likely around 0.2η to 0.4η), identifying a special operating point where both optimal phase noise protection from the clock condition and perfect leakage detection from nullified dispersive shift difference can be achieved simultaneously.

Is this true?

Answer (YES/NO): YES